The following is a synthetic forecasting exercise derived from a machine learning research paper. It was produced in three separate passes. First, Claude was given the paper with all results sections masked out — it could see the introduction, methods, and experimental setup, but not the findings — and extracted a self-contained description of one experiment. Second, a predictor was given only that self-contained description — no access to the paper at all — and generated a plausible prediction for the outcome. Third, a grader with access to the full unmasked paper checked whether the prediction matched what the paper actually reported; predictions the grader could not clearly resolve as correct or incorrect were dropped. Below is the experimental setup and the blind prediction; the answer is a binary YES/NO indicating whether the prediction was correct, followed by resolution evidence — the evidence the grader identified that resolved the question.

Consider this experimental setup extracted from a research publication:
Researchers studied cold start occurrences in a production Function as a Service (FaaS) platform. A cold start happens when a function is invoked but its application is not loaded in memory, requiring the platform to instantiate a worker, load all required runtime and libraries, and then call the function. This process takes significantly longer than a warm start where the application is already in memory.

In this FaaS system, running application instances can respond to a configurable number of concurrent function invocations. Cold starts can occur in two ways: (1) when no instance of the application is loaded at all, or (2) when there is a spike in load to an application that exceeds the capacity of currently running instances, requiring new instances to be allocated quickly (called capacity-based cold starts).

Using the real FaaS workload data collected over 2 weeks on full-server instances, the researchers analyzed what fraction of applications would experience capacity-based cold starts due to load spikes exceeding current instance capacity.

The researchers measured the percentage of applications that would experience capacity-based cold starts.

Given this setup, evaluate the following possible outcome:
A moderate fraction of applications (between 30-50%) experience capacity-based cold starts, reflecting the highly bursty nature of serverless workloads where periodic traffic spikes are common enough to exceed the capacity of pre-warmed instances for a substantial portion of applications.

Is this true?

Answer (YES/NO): NO